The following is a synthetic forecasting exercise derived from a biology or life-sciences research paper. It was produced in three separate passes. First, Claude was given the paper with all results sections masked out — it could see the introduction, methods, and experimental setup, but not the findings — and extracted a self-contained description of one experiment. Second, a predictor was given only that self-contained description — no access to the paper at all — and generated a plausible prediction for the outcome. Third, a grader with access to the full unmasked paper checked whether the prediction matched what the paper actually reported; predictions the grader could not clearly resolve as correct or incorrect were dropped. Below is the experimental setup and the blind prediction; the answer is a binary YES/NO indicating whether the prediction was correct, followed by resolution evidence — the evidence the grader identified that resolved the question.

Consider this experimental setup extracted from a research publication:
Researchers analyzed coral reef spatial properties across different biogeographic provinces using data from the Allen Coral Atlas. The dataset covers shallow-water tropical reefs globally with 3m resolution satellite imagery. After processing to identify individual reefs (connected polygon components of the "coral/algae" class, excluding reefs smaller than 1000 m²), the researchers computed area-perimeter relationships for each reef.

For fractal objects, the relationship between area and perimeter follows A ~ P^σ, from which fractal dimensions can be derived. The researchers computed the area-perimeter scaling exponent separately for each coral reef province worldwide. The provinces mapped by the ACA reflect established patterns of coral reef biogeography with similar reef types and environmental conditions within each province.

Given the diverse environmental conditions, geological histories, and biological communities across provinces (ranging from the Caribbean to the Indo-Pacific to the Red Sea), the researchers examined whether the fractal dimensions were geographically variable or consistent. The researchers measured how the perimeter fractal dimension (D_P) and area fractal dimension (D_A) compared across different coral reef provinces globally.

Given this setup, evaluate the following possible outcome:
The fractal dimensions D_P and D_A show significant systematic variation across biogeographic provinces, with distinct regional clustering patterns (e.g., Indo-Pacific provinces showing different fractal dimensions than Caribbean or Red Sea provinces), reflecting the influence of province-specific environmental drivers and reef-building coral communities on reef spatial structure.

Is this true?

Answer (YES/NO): NO